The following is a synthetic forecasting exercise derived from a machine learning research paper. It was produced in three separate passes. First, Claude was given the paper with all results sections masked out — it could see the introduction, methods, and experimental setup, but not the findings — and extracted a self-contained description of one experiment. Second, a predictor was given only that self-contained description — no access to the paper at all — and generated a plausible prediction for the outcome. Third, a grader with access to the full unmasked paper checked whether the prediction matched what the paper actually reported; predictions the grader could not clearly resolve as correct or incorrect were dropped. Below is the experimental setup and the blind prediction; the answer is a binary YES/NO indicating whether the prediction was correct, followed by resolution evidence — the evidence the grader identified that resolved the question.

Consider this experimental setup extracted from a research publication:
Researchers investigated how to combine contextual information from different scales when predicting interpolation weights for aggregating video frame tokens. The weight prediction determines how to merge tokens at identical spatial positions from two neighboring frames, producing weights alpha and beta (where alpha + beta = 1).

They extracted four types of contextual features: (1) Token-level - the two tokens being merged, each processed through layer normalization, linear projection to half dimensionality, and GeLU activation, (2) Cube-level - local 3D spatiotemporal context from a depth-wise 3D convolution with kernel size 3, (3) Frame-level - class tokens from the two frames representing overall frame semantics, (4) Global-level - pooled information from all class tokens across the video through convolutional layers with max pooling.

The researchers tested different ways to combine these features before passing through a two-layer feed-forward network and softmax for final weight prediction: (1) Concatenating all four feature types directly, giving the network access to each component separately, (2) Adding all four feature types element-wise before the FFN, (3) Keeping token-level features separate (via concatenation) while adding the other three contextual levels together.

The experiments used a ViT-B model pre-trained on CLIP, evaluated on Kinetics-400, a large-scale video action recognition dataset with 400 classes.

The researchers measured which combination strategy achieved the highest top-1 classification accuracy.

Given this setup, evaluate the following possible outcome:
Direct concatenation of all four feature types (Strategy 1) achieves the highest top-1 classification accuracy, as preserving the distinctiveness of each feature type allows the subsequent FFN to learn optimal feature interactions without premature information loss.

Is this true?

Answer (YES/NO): NO